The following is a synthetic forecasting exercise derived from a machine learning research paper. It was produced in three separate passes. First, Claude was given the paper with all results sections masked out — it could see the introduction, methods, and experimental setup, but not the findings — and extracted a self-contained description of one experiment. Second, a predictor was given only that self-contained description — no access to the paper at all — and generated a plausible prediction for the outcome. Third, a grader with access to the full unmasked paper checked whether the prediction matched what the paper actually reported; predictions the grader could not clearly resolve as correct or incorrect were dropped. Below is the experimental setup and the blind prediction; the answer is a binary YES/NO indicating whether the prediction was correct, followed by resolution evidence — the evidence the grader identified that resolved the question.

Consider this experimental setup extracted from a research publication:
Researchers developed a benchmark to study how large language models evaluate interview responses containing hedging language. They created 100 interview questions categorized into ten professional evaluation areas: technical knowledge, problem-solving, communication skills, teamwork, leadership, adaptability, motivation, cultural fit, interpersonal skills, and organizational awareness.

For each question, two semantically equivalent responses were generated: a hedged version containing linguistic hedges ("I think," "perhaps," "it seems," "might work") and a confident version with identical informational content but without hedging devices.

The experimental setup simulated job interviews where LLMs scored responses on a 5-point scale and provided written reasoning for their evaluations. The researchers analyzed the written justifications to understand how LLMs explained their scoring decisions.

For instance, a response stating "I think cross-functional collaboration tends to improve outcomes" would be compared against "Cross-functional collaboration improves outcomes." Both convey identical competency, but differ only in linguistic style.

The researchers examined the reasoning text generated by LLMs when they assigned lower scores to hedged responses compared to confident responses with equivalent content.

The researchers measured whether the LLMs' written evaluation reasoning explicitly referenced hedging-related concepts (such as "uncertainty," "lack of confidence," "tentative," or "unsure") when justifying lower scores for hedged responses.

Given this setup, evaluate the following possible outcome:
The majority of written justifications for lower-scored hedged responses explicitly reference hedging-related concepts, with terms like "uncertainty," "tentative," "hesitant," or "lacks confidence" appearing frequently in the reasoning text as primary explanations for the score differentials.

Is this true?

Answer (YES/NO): NO